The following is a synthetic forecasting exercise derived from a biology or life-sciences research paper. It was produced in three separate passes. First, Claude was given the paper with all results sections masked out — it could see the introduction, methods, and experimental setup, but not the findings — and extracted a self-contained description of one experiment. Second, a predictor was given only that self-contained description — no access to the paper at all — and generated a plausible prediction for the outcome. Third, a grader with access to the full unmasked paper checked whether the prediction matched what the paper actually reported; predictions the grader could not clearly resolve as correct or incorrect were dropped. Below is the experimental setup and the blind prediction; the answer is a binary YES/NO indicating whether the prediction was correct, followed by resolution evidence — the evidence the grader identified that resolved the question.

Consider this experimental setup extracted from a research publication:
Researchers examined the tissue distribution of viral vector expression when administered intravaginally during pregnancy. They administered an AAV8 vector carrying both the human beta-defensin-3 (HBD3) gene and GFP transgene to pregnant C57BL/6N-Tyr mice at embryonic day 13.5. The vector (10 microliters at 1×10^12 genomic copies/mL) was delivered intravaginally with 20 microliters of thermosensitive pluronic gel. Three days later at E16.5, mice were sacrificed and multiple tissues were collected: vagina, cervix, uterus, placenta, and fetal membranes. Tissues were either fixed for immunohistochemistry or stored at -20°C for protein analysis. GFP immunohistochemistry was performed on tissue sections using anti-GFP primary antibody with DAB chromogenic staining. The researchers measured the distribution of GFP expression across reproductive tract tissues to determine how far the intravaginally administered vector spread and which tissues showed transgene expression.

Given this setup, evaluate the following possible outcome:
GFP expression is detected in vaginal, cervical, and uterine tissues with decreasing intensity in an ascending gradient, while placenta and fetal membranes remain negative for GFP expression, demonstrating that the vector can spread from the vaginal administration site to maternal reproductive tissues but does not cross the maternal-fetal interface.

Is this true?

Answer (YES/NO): NO